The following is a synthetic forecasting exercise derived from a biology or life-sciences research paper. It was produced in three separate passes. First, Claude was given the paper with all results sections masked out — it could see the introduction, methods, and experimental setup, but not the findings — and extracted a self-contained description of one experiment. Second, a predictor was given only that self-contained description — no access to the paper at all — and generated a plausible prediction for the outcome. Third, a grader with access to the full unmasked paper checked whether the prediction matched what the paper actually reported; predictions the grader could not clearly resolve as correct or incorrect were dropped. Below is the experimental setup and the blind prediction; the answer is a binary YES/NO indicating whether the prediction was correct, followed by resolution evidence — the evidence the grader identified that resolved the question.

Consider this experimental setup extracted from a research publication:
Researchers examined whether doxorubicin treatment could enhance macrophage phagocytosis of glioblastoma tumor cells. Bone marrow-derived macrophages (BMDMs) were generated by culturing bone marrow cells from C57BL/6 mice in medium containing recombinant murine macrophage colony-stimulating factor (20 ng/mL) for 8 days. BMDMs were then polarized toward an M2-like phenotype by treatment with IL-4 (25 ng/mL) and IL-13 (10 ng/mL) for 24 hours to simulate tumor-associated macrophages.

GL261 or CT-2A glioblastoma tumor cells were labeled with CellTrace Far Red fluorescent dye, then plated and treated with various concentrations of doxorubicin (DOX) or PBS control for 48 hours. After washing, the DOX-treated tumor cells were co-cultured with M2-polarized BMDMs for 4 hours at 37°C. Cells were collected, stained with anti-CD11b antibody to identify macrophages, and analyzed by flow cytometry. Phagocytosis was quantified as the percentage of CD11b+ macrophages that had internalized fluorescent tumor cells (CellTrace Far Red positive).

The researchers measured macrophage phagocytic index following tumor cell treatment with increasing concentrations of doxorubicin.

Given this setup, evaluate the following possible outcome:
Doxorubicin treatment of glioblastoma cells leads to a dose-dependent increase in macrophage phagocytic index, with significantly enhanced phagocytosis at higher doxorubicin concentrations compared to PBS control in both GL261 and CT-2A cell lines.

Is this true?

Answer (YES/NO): YES